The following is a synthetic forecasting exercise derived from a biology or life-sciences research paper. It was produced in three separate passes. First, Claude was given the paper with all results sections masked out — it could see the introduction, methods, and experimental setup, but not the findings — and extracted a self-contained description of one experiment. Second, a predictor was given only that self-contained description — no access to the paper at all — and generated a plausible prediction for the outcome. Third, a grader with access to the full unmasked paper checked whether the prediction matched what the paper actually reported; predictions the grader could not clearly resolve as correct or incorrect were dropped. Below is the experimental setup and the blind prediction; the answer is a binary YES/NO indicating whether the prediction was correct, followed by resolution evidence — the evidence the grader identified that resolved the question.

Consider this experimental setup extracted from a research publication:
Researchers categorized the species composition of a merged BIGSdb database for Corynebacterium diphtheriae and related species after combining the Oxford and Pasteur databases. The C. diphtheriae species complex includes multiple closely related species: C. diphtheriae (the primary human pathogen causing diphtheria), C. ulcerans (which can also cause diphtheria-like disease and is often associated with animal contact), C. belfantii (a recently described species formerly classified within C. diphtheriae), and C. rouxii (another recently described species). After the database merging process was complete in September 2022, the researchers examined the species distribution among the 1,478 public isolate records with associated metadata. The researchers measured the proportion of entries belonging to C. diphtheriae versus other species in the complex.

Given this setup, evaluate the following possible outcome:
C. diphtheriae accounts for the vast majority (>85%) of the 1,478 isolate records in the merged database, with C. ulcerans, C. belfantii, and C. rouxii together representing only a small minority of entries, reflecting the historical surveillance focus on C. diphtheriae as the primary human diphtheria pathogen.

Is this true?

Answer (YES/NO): YES